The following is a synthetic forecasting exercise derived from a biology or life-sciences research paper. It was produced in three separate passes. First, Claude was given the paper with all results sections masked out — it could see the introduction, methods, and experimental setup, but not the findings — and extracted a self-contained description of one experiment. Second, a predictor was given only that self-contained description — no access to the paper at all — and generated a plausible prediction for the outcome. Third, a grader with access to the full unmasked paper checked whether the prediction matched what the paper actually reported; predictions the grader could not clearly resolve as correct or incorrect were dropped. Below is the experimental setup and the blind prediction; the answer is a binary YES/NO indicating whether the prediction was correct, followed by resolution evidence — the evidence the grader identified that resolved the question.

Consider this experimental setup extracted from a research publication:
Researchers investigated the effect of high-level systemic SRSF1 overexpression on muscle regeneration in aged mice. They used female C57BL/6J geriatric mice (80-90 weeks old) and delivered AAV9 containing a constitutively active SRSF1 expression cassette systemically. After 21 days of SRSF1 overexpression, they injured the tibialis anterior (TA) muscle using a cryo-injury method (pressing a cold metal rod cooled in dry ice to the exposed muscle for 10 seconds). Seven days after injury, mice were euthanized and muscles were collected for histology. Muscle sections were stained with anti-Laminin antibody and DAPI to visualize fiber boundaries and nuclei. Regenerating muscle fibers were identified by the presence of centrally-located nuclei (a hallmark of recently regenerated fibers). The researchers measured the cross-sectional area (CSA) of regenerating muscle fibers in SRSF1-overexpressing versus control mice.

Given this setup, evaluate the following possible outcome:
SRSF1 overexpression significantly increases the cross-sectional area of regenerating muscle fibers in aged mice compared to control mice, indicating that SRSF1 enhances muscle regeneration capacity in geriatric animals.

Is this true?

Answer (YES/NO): NO